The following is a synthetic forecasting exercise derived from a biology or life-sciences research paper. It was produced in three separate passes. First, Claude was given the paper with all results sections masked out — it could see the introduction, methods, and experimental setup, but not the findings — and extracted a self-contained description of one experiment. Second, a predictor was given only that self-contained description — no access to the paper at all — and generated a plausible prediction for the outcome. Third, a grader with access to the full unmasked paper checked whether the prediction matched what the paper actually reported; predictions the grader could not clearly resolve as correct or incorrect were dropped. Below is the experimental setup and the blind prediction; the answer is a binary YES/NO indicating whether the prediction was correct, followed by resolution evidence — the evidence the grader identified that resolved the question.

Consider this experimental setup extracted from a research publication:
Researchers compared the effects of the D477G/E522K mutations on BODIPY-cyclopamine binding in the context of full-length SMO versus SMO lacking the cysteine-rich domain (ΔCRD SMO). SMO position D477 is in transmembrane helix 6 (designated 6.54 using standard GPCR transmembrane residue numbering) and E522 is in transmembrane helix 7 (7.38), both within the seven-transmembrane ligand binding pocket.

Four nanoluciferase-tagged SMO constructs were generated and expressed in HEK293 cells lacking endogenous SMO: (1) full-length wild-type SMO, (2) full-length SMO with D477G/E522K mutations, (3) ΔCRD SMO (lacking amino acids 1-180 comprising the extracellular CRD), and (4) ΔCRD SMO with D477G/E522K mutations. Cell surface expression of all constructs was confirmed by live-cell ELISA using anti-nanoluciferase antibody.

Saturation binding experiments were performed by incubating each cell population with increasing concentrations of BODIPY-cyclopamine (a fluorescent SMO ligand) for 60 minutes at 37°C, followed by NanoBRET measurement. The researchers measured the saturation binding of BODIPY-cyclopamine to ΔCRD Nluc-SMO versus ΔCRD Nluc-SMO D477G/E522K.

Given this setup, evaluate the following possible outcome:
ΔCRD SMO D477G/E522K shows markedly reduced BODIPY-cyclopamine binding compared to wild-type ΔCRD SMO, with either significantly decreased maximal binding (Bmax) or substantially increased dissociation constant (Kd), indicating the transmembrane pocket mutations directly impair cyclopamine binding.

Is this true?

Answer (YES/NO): YES